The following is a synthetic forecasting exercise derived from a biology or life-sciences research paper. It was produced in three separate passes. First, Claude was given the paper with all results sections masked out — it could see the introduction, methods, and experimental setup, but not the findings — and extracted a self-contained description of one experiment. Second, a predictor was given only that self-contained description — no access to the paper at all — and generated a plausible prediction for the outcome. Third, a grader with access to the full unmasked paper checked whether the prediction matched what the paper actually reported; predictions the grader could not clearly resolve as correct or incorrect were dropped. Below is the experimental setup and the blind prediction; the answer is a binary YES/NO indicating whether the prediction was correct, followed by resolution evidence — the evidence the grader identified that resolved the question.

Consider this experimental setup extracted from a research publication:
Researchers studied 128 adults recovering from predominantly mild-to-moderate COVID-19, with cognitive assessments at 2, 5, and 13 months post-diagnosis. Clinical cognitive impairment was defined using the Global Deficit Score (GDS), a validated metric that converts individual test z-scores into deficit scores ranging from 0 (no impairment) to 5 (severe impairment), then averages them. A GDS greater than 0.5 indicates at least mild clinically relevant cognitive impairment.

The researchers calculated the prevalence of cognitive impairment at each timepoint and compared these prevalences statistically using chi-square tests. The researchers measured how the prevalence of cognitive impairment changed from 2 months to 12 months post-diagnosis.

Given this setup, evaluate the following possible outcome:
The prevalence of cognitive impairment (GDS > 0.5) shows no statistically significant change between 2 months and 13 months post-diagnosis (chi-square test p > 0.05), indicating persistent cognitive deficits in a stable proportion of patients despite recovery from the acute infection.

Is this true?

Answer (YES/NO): YES